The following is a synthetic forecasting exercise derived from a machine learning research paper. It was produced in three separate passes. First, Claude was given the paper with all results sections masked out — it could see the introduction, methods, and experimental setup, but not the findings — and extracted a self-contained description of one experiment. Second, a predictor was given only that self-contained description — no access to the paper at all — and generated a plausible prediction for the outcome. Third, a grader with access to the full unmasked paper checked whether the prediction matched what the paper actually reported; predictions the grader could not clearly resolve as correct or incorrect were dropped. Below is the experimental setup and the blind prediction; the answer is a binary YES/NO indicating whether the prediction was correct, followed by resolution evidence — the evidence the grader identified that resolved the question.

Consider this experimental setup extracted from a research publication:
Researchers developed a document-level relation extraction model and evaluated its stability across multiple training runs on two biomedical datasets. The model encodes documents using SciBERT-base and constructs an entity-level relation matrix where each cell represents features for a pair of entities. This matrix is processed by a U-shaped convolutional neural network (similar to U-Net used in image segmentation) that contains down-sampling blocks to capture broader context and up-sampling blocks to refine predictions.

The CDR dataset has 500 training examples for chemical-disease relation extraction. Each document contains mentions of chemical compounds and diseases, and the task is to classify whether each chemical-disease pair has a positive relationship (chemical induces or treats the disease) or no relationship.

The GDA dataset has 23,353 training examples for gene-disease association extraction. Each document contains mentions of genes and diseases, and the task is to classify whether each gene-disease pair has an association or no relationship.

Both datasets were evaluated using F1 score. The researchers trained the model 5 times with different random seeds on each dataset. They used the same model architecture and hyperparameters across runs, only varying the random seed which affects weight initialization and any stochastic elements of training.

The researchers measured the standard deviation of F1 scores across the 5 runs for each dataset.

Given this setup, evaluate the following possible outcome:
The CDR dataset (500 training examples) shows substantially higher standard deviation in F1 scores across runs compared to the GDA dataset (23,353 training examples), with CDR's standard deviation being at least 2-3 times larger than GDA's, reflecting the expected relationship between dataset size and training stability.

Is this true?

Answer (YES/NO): NO